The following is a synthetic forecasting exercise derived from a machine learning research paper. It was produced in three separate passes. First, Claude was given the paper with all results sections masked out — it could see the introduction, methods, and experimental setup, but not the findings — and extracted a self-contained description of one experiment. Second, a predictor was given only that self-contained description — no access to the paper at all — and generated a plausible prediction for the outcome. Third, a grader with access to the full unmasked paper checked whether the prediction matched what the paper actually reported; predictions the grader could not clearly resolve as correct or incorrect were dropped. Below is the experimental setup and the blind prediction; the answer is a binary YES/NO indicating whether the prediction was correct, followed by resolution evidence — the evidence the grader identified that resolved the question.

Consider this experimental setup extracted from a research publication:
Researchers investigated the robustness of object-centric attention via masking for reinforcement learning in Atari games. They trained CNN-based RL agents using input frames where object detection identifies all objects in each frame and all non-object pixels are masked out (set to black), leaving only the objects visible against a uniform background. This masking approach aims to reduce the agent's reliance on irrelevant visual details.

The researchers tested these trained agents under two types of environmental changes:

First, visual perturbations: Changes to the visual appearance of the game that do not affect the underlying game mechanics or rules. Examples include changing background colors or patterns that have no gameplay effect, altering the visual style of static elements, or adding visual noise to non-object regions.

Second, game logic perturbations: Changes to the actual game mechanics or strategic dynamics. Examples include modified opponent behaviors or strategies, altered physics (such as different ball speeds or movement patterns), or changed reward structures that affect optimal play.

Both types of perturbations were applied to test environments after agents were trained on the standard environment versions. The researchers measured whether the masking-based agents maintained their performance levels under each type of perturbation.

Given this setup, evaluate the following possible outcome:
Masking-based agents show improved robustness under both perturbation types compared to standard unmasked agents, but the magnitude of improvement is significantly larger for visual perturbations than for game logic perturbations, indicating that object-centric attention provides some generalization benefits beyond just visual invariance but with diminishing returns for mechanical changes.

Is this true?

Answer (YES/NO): NO